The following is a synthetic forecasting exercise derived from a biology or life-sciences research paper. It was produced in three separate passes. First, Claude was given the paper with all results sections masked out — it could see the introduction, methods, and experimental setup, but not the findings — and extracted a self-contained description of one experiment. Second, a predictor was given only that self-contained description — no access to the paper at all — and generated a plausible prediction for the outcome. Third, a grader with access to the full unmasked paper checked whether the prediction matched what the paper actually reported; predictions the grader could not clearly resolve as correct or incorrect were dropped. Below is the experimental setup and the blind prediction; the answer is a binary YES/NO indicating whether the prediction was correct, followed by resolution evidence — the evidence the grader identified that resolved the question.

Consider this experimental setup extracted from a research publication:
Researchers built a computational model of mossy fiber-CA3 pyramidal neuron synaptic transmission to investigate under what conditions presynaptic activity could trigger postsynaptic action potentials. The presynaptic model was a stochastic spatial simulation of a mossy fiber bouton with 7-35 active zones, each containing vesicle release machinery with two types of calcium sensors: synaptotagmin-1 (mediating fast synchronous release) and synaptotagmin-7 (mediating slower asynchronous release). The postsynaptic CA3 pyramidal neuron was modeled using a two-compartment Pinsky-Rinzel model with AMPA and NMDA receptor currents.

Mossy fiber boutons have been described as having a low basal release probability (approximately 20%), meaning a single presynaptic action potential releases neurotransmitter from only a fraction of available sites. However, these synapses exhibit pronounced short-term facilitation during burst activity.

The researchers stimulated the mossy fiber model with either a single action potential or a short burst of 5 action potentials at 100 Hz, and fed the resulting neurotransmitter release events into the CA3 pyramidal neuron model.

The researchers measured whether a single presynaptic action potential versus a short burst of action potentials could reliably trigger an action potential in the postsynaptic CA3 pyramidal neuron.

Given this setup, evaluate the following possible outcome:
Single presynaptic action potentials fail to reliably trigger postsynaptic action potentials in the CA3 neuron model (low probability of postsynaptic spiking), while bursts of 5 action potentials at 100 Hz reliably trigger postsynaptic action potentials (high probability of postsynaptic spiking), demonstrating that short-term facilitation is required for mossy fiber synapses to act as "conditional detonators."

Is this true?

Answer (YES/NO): YES